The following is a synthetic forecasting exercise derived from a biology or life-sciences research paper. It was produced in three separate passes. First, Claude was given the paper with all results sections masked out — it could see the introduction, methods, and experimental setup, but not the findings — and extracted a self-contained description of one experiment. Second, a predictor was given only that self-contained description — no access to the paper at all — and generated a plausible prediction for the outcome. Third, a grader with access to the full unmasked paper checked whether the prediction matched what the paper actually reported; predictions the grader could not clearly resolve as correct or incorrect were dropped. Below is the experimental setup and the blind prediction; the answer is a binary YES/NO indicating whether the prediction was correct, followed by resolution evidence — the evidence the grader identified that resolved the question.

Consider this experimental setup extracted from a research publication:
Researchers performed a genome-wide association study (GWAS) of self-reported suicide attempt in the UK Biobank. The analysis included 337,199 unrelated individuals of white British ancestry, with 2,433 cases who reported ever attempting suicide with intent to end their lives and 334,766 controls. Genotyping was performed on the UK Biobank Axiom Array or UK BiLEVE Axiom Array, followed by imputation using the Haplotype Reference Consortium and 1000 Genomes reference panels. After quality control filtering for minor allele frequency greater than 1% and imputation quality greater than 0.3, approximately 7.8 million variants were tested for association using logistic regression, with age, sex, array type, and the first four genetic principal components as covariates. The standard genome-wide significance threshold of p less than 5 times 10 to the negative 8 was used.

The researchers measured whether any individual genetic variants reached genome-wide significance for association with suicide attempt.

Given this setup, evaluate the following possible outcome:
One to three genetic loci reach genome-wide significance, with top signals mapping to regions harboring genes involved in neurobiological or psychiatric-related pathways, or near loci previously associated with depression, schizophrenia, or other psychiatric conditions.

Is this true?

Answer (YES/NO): NO